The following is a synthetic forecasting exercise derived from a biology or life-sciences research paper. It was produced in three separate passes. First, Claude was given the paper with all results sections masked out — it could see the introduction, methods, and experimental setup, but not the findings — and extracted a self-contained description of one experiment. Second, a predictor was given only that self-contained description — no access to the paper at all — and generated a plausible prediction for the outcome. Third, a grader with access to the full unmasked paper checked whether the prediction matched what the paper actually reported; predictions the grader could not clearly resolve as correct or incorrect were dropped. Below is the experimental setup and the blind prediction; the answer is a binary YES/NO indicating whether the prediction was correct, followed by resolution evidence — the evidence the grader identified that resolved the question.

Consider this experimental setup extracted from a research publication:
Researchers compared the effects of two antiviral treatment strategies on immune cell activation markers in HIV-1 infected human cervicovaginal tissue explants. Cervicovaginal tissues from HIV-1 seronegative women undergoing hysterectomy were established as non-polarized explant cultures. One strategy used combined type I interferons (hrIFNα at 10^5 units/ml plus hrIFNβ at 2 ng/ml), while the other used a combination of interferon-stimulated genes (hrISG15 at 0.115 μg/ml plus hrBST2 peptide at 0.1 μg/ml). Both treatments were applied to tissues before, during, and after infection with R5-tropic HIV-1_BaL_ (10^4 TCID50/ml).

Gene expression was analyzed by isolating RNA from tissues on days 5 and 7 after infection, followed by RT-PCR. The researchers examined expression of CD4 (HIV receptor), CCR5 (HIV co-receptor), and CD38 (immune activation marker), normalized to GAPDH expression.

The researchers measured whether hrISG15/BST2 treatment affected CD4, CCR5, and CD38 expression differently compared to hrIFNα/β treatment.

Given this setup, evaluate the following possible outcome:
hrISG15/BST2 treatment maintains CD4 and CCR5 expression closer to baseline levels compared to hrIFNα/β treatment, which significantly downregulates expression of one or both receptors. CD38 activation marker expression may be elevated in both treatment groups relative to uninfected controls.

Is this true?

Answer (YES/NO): NO